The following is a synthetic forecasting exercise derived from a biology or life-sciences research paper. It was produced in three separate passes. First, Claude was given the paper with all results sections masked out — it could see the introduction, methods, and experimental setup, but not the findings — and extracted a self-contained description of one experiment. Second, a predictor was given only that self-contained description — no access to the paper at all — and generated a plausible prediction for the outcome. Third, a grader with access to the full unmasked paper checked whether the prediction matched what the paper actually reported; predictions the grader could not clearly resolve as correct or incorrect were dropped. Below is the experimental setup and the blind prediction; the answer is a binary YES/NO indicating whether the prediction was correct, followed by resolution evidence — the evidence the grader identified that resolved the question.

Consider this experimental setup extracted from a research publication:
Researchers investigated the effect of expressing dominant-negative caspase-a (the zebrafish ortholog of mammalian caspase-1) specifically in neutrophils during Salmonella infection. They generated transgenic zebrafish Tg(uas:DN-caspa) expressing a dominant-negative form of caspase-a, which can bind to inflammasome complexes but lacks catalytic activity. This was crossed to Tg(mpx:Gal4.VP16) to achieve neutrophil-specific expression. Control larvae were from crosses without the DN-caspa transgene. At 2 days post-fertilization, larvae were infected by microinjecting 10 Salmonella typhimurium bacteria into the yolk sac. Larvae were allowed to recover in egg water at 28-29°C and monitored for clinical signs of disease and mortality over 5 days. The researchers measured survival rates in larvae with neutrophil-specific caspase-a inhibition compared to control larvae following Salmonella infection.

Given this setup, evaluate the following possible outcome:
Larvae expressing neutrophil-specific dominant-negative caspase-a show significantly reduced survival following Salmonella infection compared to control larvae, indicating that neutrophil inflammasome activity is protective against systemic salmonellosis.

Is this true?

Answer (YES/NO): YES